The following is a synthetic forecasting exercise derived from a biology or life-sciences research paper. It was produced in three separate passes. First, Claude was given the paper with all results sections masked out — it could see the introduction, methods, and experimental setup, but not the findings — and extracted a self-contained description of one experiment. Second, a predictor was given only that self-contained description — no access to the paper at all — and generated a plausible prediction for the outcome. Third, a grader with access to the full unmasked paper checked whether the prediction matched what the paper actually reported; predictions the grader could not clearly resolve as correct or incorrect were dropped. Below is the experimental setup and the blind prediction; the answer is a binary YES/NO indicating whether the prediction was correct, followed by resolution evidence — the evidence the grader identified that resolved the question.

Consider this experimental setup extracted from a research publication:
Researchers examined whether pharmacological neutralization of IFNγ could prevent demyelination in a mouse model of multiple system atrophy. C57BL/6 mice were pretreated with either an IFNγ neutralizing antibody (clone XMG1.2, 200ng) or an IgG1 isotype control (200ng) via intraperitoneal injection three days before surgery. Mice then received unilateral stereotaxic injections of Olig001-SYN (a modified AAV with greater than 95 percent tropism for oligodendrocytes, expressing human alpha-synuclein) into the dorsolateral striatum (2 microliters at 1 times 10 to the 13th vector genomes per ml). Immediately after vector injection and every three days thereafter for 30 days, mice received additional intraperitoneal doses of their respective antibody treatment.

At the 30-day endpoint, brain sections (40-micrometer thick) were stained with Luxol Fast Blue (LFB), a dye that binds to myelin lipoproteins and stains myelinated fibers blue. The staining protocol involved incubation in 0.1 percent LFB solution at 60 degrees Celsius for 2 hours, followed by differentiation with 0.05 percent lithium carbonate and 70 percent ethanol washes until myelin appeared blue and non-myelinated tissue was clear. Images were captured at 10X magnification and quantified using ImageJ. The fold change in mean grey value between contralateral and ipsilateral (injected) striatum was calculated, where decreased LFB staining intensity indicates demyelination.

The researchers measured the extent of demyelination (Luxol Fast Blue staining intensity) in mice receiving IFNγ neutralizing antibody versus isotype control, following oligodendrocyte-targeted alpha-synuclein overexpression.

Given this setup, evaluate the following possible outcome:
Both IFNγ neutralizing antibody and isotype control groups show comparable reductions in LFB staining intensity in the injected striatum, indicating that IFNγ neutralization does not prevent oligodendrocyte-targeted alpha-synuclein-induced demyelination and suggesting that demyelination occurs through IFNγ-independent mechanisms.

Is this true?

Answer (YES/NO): NO